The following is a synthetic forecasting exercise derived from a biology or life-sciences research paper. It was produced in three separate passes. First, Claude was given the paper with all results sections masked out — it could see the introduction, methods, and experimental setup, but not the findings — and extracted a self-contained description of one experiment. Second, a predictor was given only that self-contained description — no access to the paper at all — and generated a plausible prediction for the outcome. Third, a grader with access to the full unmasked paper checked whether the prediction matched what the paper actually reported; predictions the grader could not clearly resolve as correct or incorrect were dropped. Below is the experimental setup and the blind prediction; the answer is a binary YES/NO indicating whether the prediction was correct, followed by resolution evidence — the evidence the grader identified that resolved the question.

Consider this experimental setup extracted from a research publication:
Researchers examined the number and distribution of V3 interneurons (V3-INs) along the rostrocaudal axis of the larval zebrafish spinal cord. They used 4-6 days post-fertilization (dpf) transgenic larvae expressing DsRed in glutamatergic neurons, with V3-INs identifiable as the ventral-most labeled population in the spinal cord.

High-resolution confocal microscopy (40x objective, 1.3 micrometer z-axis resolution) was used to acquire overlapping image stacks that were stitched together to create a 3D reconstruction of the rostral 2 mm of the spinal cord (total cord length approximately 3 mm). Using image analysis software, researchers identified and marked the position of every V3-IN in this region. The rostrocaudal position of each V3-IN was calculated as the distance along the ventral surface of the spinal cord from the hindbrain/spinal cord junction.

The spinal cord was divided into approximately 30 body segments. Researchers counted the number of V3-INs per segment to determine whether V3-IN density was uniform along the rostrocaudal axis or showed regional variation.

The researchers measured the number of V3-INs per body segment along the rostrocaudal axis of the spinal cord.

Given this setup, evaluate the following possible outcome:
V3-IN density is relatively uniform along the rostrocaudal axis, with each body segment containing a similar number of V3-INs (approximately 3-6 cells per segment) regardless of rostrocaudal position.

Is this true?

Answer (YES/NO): NO